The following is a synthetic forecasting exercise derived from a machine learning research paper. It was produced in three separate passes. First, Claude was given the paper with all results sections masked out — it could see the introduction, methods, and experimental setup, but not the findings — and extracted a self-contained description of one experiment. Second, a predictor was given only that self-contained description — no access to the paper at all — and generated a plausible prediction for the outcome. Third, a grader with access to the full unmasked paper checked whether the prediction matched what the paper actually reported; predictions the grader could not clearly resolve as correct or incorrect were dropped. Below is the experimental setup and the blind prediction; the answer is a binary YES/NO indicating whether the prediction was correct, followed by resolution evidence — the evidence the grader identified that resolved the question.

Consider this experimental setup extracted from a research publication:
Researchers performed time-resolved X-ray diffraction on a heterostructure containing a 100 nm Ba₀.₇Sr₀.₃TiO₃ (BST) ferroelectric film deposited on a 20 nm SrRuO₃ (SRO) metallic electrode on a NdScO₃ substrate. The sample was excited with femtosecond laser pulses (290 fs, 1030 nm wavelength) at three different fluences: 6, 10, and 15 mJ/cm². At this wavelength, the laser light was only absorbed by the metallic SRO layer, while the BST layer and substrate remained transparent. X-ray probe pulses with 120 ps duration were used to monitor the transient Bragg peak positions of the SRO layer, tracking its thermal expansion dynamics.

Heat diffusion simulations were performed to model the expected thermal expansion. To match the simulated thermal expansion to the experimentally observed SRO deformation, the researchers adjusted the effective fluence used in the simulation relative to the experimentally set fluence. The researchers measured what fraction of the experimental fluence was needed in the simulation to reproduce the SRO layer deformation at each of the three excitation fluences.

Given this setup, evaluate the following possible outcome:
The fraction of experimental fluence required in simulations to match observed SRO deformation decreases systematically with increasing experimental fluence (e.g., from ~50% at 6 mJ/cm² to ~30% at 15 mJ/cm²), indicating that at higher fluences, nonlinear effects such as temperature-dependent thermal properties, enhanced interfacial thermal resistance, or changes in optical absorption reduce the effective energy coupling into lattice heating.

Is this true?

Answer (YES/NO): YES